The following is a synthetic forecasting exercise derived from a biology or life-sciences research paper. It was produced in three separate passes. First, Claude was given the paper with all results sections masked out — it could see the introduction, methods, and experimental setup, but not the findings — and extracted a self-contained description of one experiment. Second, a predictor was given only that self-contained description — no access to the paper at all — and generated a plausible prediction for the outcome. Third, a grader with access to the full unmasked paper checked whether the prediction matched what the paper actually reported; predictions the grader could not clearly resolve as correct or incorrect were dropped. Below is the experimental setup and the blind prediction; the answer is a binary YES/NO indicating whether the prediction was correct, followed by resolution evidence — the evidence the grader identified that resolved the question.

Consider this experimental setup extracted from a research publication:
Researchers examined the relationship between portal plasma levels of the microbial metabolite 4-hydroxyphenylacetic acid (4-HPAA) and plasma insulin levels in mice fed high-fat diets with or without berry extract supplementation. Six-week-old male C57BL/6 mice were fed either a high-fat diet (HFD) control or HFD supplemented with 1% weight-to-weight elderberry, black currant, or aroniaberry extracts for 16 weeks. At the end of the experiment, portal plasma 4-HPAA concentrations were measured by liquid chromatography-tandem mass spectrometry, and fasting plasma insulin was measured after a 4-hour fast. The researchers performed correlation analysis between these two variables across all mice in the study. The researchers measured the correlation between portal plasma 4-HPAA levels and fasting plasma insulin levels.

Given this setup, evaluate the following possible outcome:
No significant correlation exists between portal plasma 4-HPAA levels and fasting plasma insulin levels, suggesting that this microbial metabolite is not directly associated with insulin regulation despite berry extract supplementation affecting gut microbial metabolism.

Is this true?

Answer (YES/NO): NO